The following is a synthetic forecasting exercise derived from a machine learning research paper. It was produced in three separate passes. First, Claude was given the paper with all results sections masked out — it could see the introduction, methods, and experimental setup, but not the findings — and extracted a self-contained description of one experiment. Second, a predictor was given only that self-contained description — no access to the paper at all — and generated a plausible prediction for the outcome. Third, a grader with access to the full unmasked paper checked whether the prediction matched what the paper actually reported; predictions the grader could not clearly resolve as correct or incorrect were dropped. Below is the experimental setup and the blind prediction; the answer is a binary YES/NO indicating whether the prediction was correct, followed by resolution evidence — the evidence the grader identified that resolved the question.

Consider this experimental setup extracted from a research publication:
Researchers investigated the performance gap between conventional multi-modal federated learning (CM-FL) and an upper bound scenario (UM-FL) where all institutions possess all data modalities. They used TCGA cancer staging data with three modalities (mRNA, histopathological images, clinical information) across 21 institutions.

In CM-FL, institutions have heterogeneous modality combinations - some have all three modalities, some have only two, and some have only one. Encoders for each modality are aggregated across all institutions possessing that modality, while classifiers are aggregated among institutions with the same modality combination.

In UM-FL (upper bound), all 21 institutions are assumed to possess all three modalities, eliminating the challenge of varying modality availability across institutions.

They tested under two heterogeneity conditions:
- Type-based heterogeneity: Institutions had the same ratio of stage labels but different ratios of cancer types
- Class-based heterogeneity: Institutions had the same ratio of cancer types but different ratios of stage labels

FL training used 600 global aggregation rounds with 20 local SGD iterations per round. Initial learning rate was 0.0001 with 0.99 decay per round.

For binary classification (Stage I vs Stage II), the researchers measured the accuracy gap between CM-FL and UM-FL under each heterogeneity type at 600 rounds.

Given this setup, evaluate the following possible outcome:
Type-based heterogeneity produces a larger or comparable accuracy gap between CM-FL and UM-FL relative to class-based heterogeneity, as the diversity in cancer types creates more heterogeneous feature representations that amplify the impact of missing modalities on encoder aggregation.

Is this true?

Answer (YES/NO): YES